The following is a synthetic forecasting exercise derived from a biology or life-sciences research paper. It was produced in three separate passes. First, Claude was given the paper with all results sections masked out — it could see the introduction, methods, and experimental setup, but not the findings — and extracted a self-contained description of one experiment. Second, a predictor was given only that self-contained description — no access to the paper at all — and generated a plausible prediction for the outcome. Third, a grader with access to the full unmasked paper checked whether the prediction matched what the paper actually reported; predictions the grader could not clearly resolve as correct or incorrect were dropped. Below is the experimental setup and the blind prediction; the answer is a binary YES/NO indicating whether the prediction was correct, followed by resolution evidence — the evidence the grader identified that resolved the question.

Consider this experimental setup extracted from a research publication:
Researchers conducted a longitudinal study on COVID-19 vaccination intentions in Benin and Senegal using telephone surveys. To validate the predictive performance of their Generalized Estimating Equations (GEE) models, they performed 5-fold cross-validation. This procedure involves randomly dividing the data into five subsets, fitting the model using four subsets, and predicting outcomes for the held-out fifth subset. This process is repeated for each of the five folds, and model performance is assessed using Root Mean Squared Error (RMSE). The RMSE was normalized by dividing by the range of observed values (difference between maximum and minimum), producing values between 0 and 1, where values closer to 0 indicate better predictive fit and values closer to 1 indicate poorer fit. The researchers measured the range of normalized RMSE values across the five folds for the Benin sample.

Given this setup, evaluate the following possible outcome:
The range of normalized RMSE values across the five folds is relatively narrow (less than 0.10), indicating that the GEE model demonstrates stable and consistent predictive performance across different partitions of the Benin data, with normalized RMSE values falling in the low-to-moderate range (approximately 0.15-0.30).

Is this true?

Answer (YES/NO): NO